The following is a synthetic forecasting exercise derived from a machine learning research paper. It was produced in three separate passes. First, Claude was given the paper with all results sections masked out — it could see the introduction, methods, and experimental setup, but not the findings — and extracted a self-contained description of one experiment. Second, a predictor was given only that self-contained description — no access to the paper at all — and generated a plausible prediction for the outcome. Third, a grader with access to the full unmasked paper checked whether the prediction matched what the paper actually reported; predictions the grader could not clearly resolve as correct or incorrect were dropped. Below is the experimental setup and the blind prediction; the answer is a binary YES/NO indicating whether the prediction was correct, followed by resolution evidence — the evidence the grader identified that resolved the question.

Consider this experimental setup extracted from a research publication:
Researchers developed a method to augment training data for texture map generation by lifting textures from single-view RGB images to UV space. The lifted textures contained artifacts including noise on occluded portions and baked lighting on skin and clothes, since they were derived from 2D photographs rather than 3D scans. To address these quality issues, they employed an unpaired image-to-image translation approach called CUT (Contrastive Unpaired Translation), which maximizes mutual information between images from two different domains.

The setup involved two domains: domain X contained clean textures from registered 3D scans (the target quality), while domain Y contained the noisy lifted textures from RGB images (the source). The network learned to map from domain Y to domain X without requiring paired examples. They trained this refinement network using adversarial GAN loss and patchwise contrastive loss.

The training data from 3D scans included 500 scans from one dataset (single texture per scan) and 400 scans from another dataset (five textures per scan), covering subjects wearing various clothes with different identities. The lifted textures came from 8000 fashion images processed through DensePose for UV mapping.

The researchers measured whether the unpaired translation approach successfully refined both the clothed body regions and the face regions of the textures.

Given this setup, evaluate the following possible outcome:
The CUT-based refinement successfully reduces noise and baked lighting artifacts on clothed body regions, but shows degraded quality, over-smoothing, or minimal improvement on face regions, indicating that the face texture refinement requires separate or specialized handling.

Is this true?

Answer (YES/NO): YES